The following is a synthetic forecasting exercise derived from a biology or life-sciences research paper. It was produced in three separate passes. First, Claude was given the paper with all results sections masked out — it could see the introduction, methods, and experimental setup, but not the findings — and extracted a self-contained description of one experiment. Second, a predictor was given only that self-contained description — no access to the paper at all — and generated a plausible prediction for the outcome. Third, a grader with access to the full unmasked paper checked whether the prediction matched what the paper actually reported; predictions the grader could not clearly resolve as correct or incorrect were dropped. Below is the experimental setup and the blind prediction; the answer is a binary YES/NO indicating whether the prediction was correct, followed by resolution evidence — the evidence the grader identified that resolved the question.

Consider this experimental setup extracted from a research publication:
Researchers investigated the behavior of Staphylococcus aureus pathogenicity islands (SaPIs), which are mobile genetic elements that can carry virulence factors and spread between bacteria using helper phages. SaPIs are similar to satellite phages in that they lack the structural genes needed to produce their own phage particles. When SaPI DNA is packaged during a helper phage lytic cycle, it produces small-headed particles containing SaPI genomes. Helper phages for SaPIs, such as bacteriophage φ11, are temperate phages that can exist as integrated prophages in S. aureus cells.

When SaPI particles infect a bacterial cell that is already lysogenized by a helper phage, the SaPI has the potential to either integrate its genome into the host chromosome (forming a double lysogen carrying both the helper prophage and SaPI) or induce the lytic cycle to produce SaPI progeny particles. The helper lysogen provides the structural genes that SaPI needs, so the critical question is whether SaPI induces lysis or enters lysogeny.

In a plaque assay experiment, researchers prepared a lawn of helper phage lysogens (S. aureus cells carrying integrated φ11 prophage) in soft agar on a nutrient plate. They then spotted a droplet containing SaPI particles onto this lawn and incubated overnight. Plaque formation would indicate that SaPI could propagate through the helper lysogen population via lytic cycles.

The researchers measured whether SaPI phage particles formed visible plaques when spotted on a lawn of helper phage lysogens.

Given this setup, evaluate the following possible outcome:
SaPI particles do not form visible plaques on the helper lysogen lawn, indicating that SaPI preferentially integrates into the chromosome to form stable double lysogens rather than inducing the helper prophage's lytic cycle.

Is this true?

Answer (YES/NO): YES